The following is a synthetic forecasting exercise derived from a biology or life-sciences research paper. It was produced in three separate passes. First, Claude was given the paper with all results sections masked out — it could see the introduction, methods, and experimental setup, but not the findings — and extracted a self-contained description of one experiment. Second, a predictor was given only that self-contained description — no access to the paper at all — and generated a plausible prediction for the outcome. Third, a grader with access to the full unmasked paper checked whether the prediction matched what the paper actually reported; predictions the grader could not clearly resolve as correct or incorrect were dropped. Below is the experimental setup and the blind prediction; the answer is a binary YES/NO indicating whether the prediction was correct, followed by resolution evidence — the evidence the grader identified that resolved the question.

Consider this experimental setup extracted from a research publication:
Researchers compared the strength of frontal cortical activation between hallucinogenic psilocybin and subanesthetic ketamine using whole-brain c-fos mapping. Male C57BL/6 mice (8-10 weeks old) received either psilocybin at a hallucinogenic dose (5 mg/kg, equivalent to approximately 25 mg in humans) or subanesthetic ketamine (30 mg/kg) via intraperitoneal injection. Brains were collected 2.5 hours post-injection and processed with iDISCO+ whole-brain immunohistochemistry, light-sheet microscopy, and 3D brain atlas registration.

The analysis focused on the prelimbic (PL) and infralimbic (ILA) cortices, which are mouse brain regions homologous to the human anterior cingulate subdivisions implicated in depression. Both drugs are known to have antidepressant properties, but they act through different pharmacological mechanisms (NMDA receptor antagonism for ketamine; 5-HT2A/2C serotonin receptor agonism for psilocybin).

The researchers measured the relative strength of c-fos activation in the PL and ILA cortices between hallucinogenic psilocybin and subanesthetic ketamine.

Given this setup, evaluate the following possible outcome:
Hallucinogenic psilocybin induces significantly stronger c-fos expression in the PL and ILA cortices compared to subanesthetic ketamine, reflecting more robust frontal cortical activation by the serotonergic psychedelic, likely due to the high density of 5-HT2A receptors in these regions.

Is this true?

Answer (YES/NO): NO